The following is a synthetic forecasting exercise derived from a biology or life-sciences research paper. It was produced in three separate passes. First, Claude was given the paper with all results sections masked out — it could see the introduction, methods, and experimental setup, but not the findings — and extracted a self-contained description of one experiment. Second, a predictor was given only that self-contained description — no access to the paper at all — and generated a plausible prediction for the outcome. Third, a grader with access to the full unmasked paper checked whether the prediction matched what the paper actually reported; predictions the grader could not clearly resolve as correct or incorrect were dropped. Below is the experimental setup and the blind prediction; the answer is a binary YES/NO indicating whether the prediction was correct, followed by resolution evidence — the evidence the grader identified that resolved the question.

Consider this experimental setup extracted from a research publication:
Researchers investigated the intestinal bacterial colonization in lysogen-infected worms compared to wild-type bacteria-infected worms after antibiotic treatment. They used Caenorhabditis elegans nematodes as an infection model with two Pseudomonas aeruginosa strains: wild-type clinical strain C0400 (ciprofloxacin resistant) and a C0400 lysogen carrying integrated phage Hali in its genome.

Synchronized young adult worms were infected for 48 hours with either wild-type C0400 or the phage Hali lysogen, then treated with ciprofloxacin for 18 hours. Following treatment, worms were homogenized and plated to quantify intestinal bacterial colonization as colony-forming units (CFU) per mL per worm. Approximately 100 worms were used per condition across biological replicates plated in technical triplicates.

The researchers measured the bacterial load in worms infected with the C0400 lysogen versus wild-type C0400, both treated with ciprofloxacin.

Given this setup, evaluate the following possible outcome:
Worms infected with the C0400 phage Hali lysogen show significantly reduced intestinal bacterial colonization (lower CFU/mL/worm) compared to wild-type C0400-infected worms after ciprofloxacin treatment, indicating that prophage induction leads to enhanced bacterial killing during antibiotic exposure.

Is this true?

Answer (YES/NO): NO